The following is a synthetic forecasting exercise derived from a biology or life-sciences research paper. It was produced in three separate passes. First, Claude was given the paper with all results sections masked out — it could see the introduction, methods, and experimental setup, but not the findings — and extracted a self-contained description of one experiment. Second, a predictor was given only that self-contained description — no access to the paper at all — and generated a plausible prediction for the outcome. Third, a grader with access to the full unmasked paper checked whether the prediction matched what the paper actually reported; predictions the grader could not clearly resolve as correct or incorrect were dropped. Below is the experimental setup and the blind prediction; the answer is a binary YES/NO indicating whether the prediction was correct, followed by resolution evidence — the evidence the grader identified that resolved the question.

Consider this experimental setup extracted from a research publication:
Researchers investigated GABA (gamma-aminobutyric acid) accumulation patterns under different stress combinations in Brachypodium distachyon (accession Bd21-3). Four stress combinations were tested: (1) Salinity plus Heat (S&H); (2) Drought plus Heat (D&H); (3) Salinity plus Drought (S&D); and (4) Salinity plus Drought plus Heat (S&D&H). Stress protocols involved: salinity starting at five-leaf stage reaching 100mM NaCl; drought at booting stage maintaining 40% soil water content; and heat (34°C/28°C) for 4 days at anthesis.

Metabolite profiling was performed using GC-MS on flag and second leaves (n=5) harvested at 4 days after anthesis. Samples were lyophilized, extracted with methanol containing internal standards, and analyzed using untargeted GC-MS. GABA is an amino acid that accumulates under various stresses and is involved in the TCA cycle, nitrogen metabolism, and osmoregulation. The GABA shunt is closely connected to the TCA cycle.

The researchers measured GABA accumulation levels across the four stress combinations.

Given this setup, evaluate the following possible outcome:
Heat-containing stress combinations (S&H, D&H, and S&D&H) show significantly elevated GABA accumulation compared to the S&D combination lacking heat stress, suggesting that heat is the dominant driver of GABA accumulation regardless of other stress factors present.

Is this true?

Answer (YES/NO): NO